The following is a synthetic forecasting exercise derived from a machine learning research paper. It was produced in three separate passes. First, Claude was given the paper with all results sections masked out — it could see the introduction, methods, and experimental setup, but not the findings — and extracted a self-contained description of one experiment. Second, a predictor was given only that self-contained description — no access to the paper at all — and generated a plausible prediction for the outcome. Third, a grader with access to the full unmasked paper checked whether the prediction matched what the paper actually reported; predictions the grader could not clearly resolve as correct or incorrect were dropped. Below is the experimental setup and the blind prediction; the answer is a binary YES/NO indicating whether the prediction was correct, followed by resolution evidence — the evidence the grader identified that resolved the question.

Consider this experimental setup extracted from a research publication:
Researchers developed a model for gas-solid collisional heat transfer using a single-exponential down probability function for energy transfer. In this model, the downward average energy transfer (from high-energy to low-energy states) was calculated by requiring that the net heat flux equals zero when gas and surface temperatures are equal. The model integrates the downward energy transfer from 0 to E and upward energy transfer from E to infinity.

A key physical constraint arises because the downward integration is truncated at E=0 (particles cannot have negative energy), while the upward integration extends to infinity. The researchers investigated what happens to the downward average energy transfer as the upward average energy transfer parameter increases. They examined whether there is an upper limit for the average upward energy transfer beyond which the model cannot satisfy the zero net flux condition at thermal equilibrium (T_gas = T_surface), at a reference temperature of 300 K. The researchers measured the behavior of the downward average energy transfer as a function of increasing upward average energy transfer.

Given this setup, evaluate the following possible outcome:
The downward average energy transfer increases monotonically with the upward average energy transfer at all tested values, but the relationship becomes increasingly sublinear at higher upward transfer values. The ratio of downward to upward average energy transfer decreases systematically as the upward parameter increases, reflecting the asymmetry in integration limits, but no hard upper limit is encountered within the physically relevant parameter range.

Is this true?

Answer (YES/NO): NO